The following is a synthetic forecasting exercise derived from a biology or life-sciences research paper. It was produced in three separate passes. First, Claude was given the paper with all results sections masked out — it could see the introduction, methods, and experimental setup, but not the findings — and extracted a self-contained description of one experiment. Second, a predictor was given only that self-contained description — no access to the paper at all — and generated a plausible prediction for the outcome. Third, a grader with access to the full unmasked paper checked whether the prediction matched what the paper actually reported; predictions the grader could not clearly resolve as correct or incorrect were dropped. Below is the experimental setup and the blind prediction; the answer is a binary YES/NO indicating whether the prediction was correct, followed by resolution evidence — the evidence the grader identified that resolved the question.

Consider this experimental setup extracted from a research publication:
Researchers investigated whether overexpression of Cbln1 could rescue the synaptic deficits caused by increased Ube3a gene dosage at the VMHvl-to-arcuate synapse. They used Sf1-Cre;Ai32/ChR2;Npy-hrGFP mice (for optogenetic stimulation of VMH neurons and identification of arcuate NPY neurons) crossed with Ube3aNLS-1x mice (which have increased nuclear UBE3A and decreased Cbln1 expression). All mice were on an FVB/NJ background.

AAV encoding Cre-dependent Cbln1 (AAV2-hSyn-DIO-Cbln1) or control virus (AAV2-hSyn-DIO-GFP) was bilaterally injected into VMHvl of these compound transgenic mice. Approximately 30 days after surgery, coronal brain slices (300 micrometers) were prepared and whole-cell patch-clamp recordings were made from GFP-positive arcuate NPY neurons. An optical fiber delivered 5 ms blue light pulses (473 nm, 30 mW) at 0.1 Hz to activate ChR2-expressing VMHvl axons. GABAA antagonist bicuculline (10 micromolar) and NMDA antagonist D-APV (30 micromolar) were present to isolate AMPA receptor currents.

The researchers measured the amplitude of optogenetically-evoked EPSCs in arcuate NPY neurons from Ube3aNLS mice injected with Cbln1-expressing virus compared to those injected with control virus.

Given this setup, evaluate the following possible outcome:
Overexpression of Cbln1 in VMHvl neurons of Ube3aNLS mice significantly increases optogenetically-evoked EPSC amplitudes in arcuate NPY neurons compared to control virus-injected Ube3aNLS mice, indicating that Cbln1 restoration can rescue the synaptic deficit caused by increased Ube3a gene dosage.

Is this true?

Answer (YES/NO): YES